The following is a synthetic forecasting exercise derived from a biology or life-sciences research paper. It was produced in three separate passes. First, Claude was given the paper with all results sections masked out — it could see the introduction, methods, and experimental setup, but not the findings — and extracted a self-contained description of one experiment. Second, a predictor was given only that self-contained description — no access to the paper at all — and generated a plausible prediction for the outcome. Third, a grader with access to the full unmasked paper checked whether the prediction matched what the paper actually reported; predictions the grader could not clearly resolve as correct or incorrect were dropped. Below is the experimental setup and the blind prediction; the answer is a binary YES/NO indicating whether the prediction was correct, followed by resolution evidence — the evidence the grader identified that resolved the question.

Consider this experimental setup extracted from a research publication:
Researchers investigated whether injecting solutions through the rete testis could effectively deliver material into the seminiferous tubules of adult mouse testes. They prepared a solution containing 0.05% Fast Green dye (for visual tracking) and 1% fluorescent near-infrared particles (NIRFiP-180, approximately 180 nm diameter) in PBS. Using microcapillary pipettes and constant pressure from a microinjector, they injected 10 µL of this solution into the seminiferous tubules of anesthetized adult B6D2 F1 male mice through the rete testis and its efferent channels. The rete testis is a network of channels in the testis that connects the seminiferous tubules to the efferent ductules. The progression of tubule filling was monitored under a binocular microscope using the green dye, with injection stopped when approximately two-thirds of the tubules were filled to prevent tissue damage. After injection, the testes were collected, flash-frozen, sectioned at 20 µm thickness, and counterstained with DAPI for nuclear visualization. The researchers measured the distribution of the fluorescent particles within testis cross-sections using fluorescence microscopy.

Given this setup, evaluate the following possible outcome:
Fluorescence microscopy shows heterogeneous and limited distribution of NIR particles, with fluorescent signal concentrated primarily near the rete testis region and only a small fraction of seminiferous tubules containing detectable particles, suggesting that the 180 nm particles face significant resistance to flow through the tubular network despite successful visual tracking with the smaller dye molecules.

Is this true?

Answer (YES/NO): NO